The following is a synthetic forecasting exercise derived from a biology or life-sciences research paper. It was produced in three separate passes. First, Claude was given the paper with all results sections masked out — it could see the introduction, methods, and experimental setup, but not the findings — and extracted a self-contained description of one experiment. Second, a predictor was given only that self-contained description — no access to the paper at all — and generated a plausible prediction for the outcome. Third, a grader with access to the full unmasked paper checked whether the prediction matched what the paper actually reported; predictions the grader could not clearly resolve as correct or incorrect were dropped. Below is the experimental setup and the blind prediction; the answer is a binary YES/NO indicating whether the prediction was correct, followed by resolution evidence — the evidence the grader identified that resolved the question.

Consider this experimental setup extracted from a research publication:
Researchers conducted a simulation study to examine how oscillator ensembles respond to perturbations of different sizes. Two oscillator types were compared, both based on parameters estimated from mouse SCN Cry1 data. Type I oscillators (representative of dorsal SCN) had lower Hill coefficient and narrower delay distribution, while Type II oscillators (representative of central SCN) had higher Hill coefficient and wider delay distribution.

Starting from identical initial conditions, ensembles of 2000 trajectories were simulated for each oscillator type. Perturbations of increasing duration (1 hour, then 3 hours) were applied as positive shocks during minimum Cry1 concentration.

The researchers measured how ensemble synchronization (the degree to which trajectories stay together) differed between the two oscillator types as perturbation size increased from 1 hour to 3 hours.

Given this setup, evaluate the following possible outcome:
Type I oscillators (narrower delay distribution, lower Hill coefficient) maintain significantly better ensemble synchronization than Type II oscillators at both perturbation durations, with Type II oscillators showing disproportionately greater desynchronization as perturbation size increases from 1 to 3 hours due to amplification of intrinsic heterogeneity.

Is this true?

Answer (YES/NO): NO